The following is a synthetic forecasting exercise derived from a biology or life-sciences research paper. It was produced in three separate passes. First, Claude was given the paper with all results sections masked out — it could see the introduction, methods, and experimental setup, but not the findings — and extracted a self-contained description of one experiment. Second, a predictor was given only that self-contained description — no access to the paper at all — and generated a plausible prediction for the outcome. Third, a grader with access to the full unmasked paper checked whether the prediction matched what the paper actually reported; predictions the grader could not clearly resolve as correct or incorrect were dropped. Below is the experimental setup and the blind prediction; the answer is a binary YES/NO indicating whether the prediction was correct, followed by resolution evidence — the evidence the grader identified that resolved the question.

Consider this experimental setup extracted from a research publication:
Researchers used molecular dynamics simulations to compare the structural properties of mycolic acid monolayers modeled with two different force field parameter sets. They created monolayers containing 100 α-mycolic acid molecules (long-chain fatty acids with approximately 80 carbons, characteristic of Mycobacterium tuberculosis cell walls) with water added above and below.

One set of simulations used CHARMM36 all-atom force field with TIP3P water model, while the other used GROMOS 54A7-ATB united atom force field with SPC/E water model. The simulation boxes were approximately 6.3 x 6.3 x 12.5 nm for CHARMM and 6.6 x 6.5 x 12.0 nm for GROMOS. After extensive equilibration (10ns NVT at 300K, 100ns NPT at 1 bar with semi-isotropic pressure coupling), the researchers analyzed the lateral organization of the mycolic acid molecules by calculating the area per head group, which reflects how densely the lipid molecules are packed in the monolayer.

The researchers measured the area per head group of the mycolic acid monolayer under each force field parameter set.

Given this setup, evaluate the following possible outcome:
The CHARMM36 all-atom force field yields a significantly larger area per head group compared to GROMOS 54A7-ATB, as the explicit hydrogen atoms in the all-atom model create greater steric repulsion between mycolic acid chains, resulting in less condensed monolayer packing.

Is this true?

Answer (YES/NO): NO